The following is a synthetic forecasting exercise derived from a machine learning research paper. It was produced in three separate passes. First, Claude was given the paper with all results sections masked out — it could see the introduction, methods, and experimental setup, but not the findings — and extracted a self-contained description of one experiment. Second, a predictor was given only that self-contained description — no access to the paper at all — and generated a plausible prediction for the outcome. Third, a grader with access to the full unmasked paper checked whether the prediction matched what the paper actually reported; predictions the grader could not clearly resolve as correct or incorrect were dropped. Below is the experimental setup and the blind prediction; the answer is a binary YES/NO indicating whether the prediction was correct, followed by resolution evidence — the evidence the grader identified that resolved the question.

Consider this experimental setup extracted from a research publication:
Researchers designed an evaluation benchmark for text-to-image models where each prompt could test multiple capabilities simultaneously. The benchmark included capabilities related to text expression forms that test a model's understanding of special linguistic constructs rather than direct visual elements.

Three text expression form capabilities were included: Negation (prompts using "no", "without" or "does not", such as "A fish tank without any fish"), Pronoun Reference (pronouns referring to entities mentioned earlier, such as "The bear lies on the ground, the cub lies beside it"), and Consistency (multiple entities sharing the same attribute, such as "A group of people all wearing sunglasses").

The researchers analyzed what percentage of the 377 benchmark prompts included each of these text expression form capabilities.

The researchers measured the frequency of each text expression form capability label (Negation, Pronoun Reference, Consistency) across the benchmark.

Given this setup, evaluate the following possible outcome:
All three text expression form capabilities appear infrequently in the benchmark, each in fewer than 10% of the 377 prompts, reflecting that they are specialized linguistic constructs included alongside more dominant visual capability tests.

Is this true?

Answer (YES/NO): YES